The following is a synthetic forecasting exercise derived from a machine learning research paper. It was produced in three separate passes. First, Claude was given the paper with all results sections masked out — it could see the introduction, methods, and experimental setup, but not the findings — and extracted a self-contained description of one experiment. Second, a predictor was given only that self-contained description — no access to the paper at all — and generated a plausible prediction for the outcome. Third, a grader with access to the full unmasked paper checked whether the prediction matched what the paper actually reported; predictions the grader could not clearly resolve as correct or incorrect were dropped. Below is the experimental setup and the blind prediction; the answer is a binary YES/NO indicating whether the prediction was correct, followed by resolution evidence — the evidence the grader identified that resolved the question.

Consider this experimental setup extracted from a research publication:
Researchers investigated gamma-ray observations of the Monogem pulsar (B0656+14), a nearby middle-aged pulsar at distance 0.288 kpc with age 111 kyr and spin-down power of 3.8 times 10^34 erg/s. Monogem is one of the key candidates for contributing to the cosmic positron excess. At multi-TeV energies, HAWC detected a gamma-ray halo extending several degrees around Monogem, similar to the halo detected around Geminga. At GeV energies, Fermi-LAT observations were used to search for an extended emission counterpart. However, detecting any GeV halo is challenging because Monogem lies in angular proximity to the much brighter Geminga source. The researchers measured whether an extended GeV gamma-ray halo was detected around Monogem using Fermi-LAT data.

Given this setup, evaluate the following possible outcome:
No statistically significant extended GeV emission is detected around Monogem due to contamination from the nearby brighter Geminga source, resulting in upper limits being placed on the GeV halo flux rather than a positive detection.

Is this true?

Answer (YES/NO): YES